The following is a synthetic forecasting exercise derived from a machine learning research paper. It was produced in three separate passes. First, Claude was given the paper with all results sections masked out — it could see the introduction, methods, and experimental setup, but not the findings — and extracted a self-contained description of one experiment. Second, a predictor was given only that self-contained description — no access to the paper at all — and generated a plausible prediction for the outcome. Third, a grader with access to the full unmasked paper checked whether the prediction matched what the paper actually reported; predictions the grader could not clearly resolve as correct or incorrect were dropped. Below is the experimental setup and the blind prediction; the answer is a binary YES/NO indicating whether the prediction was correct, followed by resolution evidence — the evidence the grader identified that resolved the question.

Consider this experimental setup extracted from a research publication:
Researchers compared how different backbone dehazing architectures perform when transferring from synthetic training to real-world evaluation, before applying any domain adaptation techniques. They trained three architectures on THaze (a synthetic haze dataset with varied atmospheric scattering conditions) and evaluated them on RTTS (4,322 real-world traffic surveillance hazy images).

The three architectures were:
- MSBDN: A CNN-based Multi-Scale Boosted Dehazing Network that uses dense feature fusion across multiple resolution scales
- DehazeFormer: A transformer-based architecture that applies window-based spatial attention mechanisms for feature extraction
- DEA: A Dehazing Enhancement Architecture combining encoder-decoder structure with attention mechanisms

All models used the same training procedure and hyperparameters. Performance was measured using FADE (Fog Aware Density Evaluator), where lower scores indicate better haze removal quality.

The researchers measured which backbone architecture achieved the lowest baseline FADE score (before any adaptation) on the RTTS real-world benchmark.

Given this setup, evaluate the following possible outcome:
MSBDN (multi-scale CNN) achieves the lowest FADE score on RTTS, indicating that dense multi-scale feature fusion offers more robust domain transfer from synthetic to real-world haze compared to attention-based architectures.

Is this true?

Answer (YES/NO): NO